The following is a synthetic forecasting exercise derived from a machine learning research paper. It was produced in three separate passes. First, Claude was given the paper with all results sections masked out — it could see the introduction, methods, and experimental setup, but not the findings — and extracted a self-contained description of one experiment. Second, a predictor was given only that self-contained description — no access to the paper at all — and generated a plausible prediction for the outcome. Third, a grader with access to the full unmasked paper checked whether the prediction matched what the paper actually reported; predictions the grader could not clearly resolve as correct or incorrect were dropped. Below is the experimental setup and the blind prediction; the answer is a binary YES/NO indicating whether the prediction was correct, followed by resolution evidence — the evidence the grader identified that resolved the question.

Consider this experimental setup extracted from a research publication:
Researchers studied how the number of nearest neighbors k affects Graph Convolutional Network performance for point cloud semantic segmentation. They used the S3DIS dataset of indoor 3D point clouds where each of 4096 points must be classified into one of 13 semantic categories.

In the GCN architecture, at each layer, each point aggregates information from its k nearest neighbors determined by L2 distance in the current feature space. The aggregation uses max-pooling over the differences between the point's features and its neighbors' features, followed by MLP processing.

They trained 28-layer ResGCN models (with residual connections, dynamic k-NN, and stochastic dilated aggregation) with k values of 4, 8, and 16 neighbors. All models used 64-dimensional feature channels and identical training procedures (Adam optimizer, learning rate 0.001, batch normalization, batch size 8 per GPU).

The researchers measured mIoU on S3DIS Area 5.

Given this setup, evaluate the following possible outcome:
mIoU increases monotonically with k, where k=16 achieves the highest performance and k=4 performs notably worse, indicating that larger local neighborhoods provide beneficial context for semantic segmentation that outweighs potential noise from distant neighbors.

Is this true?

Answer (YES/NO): YES